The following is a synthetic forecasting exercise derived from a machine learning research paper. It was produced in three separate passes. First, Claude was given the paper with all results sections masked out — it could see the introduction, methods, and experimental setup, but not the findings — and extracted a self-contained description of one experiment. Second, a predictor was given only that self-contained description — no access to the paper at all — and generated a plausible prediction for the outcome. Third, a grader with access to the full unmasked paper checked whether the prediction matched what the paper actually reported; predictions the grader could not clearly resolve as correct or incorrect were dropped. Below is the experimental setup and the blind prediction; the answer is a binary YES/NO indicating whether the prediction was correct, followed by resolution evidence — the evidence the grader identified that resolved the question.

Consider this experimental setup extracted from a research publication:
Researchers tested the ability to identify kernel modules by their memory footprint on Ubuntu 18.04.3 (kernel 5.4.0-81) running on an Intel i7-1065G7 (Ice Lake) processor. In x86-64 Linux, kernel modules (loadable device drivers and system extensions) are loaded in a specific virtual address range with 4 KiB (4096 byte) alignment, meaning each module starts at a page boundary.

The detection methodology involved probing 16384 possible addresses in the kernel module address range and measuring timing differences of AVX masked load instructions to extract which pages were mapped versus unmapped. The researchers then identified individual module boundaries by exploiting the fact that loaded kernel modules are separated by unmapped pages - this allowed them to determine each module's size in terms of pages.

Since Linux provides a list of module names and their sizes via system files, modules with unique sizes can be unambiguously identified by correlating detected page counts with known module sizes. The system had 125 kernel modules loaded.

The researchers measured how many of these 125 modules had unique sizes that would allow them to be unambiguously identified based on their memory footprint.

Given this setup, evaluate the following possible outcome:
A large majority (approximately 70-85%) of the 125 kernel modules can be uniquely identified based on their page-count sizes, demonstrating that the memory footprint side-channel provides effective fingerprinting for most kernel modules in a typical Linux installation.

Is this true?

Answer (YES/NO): NO